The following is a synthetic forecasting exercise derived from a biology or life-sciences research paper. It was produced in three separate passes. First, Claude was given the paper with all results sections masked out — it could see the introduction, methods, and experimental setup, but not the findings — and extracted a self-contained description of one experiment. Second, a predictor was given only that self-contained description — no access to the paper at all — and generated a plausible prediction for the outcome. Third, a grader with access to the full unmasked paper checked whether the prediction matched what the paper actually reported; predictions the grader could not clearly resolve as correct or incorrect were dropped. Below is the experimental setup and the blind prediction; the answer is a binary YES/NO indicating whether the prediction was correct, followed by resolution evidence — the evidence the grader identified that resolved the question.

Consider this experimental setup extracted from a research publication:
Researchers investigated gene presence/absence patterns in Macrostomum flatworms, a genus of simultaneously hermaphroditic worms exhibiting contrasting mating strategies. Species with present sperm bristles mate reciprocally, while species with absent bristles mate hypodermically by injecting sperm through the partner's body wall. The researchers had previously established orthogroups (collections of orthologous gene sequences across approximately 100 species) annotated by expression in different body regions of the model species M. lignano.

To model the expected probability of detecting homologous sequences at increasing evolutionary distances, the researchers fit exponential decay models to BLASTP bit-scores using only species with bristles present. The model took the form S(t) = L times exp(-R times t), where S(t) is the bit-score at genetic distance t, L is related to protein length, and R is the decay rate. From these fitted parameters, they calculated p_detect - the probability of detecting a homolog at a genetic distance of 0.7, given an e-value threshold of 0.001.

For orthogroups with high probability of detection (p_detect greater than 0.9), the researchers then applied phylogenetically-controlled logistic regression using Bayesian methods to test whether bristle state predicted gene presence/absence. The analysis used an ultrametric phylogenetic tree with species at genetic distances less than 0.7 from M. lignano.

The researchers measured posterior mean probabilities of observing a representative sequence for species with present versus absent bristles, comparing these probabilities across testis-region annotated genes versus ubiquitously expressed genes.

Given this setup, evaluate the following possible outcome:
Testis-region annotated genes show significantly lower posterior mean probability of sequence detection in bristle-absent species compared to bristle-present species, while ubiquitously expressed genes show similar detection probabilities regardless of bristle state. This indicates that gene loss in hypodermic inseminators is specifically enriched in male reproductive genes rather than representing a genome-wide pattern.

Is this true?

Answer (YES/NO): NO